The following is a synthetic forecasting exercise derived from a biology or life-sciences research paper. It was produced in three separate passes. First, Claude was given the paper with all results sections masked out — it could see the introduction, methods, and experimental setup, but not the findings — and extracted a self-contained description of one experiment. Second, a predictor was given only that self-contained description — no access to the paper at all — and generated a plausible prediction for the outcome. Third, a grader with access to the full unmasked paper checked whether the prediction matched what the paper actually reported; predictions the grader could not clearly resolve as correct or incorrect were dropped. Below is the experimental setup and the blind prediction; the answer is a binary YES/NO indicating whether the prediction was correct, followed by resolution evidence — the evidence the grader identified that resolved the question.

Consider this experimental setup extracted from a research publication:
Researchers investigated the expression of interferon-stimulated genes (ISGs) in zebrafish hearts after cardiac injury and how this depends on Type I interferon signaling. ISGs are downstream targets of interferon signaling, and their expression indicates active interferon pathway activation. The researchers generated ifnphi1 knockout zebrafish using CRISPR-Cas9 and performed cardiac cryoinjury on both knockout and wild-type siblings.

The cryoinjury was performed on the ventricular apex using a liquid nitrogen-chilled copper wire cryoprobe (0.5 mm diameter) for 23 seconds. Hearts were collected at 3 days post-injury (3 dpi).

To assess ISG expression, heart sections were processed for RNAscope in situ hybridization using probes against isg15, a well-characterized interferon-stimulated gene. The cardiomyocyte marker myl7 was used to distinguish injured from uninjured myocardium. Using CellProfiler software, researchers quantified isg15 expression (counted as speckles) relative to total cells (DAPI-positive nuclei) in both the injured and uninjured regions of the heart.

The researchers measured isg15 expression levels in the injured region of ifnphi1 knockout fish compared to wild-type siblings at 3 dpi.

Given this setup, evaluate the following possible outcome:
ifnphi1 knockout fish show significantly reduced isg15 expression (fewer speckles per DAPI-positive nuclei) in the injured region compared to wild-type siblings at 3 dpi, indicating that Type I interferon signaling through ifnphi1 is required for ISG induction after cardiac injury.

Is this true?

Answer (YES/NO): YES